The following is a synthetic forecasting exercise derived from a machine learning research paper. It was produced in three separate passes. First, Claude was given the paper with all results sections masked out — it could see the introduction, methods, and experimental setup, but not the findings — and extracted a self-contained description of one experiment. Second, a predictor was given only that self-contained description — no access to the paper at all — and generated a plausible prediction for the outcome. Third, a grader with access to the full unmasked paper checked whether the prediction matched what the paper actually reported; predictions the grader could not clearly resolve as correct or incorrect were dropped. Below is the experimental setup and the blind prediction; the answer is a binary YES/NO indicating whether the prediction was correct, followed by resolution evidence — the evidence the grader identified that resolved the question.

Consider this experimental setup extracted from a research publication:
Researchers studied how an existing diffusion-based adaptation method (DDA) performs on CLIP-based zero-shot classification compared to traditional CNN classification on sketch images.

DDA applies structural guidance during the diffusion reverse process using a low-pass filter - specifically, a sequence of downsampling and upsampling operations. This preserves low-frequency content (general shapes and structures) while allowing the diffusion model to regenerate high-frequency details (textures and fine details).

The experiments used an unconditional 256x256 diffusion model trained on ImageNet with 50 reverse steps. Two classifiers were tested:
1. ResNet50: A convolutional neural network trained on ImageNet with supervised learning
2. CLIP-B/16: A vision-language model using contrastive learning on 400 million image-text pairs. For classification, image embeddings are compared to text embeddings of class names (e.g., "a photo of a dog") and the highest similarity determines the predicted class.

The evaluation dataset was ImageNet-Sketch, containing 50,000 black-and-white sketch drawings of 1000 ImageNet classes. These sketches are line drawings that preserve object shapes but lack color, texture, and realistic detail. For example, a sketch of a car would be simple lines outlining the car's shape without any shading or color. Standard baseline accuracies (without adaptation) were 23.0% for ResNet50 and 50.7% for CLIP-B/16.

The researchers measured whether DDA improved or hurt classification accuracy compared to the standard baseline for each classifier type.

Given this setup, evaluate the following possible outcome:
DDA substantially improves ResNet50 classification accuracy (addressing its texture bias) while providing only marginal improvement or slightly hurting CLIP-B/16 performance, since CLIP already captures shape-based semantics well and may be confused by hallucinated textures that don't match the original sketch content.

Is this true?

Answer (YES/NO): NO